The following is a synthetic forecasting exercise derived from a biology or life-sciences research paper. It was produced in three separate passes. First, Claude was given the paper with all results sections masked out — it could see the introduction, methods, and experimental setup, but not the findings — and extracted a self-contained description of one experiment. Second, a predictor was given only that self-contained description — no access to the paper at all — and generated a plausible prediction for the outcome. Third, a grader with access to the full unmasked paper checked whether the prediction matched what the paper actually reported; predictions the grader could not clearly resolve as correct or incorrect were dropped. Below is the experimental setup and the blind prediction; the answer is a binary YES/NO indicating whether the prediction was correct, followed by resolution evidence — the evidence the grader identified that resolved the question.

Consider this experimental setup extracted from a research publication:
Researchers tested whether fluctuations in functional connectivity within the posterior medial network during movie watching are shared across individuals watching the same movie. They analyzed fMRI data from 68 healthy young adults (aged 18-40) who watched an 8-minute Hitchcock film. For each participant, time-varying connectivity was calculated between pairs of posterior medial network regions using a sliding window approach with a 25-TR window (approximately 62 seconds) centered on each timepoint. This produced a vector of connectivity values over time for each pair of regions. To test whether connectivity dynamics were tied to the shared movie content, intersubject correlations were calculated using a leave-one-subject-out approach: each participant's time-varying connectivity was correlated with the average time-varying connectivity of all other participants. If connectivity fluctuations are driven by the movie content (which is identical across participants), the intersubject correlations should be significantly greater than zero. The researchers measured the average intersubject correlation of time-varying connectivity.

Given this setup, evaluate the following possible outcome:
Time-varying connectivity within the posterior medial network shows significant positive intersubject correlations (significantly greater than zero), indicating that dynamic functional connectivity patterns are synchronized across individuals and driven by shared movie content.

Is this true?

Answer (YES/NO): YES